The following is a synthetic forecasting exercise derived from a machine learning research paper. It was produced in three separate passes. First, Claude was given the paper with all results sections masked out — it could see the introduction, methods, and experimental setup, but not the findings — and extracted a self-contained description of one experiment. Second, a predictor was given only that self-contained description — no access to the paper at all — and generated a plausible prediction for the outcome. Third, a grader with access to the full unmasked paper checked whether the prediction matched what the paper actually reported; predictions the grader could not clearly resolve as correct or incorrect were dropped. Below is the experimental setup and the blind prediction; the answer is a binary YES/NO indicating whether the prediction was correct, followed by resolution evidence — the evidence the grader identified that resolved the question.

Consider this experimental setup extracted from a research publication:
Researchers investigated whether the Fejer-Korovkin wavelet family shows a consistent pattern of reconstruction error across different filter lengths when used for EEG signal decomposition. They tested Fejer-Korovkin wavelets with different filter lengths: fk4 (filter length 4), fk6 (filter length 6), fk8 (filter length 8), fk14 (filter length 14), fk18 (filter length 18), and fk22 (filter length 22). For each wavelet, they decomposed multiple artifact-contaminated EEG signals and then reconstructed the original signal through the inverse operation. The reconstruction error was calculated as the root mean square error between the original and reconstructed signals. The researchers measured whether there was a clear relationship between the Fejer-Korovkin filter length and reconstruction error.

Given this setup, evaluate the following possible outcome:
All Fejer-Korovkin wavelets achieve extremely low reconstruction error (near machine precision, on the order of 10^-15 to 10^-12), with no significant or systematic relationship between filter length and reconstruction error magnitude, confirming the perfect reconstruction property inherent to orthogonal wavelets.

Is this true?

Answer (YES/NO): NO